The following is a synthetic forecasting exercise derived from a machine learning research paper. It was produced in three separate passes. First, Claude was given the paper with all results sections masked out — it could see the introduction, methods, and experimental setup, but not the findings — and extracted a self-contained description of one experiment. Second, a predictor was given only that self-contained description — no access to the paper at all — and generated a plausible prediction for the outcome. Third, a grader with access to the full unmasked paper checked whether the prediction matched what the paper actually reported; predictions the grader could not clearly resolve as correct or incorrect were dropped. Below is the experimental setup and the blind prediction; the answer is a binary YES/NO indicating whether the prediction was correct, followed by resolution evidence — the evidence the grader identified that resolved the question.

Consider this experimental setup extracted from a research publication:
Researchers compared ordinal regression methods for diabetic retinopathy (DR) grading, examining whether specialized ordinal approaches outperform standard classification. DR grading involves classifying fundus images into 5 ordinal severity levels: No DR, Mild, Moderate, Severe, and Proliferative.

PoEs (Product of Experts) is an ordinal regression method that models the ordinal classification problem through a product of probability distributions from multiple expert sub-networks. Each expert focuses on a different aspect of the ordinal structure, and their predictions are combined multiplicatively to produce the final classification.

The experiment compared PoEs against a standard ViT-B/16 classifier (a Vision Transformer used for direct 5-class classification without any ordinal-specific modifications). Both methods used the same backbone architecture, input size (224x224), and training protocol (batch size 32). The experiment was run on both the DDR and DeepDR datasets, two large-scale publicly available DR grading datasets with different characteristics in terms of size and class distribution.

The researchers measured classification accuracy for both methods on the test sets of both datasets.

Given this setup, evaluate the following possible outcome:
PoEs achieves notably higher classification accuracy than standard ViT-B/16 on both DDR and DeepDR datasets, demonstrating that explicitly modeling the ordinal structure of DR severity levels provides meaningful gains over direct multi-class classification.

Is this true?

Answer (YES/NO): NO